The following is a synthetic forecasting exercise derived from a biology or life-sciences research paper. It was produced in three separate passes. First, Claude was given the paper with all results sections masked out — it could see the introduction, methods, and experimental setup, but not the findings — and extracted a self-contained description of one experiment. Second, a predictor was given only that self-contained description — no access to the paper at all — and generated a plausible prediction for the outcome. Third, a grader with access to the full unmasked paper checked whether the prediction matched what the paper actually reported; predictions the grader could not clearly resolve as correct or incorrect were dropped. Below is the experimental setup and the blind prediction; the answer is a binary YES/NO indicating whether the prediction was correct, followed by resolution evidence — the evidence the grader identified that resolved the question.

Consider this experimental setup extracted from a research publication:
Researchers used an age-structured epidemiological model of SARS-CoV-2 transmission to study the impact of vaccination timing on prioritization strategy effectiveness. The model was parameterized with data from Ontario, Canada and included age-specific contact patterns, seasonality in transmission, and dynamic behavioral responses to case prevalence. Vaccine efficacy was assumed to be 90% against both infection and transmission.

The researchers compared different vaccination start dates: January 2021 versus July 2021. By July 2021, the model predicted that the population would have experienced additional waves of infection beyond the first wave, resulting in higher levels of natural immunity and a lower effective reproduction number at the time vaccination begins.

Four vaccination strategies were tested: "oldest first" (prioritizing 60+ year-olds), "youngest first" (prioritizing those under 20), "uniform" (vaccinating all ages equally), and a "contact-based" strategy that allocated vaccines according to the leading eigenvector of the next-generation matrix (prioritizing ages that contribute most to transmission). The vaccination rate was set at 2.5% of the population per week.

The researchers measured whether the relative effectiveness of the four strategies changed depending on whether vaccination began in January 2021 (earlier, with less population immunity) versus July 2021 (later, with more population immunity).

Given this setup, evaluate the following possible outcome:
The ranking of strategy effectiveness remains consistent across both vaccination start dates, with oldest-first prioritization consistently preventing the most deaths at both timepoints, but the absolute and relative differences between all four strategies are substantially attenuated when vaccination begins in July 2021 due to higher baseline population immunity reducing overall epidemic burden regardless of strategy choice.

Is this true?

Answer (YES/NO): NO